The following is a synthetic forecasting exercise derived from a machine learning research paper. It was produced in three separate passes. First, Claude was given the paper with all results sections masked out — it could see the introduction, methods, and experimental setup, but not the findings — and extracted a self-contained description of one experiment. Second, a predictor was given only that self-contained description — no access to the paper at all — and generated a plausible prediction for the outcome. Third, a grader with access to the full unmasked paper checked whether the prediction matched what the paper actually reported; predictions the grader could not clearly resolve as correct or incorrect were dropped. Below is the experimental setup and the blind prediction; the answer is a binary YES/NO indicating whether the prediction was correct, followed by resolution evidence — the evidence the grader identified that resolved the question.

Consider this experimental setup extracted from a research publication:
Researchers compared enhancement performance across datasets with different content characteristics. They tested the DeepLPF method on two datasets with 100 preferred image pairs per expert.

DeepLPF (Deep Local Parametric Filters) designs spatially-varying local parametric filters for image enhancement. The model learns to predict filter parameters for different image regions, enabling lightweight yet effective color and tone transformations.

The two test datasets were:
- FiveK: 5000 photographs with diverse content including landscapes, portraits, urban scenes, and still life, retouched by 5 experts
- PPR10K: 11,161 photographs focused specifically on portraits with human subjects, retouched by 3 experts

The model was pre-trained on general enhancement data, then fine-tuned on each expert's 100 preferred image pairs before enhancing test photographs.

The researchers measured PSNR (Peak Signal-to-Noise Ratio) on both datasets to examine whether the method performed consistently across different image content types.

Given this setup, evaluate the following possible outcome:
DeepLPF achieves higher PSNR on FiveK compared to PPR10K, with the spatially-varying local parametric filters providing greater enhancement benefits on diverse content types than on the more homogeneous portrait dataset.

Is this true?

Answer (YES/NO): NO